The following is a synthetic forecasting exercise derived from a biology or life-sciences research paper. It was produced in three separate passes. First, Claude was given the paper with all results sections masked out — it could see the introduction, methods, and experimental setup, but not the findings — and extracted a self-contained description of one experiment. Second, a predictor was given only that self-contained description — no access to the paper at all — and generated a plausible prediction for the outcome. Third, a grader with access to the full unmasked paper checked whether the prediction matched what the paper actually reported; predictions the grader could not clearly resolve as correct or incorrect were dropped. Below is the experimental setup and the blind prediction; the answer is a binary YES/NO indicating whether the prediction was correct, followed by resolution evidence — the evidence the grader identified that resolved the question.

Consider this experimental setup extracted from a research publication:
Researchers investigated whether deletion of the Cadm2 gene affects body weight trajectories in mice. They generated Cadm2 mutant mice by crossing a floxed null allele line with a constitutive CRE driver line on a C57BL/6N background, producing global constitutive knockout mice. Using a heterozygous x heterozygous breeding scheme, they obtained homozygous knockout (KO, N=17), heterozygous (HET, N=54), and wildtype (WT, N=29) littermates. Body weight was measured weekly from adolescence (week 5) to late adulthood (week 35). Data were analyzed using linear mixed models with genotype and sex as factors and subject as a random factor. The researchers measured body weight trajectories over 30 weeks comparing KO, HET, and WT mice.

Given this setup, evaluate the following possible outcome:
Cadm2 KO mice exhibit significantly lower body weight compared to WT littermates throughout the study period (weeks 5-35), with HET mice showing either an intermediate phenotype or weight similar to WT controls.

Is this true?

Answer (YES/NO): NO